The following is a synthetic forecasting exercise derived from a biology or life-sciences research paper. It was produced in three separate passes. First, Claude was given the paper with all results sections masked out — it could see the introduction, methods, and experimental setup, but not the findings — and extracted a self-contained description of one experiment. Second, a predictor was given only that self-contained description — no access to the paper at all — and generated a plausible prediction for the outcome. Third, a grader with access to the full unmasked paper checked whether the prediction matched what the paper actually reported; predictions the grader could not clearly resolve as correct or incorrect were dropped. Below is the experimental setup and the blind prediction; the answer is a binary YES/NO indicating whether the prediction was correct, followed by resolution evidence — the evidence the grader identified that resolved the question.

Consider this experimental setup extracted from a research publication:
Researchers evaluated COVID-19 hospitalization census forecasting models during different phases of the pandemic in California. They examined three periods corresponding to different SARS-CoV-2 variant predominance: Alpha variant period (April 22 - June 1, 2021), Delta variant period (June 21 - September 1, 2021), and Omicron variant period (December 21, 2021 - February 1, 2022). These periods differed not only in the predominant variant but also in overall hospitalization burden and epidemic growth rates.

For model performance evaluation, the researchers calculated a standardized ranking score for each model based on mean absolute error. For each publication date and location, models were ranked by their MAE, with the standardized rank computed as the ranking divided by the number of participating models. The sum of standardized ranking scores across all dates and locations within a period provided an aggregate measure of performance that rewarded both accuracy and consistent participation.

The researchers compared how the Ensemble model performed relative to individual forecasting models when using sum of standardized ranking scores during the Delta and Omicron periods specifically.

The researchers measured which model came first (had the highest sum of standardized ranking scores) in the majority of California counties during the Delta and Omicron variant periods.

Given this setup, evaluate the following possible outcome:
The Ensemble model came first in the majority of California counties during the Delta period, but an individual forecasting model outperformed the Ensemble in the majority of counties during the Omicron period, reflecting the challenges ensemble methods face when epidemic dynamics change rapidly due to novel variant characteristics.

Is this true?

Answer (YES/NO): NO